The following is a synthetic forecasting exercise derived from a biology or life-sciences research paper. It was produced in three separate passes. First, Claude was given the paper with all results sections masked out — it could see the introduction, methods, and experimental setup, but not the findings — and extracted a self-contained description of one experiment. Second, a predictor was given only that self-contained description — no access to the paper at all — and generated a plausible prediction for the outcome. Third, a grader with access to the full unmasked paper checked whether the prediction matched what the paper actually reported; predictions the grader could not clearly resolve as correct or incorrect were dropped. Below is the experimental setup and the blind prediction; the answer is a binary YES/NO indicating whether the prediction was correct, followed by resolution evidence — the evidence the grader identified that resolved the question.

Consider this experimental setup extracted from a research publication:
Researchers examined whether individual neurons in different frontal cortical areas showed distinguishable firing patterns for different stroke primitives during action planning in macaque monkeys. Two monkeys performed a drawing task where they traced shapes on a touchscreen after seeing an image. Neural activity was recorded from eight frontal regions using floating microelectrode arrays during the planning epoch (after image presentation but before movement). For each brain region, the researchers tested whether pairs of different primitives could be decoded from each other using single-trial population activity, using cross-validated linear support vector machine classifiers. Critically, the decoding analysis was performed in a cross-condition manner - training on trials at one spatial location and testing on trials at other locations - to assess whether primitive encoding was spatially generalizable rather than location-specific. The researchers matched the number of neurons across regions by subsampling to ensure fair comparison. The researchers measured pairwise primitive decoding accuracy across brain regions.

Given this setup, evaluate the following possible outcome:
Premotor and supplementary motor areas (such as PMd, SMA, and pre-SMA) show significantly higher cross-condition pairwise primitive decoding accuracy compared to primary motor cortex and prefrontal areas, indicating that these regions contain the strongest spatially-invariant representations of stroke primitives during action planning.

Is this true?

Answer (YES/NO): NO